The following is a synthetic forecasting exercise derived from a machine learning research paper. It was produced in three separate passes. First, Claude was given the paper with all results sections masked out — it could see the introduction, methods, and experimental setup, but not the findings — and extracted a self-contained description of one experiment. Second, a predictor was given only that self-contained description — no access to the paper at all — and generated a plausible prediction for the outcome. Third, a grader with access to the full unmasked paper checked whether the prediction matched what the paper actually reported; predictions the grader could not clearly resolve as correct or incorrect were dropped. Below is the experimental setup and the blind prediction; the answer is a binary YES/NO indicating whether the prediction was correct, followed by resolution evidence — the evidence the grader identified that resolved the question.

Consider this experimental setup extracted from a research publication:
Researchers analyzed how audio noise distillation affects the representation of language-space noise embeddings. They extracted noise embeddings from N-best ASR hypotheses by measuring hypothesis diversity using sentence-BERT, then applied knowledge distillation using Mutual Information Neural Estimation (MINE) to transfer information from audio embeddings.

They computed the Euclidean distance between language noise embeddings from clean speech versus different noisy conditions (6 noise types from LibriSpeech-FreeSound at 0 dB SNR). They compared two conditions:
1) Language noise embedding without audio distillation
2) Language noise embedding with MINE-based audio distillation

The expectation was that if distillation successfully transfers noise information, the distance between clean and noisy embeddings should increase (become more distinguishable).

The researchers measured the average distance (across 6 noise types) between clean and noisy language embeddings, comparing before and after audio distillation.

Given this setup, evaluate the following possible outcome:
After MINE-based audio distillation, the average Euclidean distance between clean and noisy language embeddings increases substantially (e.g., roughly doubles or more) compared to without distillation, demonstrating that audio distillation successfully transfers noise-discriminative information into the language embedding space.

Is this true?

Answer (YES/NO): NO